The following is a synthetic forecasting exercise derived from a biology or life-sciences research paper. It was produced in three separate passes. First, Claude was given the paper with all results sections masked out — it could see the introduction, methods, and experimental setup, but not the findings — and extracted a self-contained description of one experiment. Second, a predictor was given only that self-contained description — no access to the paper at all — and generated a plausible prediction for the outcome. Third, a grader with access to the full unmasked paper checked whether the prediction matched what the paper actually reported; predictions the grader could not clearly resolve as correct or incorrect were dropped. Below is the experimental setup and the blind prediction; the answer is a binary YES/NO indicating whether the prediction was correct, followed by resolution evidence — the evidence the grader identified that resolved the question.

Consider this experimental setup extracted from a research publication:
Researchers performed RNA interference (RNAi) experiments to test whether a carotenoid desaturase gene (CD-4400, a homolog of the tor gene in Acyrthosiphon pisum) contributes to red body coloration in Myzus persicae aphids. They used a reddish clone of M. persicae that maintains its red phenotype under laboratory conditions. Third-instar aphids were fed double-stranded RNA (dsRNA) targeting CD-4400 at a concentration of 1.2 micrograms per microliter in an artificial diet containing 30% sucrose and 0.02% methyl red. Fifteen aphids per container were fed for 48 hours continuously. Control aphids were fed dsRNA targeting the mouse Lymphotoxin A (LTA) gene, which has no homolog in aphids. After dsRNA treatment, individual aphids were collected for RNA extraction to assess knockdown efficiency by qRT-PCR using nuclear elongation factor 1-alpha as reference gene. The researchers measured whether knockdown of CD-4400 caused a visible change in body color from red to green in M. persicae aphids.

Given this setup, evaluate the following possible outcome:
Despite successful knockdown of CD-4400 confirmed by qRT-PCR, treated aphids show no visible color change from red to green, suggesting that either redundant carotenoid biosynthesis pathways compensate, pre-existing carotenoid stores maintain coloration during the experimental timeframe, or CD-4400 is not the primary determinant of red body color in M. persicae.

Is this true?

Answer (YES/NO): NO